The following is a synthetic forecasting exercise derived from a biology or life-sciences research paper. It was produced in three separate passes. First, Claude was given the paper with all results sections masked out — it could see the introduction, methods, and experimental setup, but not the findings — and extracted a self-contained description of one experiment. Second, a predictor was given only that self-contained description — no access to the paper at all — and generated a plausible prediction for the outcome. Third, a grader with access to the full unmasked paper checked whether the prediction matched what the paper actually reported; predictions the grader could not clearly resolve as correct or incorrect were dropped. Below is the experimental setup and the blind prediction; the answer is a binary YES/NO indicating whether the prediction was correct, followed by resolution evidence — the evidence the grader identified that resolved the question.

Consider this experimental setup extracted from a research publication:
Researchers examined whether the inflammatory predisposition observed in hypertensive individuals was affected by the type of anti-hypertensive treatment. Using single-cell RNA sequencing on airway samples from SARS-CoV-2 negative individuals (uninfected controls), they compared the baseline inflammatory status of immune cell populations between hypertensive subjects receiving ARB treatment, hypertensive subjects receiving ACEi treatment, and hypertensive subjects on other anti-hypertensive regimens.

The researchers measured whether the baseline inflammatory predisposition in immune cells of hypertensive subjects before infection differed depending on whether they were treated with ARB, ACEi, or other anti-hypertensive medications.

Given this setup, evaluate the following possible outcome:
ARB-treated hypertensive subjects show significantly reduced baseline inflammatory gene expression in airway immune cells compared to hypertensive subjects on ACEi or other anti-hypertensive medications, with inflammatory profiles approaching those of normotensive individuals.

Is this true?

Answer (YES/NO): NO